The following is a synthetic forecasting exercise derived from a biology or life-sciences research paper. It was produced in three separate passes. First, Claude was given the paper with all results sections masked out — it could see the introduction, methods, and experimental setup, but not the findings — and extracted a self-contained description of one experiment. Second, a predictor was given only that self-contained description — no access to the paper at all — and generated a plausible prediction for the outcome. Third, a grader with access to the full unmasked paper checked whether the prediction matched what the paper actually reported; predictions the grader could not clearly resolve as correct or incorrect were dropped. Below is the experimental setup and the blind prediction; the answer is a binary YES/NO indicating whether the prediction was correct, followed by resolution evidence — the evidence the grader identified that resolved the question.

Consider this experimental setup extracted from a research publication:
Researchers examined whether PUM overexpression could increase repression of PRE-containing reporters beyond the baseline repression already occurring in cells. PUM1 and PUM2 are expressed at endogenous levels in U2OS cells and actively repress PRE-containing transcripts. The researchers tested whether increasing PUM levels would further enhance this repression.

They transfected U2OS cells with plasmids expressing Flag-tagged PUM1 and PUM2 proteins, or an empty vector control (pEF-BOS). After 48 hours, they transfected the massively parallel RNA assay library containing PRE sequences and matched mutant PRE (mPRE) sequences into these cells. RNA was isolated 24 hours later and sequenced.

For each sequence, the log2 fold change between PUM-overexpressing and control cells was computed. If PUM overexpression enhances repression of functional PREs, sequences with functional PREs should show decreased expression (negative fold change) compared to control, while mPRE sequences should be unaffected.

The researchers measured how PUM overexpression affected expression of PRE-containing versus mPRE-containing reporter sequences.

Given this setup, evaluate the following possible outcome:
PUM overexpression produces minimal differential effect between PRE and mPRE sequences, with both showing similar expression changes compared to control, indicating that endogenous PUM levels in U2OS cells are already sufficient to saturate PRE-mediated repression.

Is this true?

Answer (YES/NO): NO